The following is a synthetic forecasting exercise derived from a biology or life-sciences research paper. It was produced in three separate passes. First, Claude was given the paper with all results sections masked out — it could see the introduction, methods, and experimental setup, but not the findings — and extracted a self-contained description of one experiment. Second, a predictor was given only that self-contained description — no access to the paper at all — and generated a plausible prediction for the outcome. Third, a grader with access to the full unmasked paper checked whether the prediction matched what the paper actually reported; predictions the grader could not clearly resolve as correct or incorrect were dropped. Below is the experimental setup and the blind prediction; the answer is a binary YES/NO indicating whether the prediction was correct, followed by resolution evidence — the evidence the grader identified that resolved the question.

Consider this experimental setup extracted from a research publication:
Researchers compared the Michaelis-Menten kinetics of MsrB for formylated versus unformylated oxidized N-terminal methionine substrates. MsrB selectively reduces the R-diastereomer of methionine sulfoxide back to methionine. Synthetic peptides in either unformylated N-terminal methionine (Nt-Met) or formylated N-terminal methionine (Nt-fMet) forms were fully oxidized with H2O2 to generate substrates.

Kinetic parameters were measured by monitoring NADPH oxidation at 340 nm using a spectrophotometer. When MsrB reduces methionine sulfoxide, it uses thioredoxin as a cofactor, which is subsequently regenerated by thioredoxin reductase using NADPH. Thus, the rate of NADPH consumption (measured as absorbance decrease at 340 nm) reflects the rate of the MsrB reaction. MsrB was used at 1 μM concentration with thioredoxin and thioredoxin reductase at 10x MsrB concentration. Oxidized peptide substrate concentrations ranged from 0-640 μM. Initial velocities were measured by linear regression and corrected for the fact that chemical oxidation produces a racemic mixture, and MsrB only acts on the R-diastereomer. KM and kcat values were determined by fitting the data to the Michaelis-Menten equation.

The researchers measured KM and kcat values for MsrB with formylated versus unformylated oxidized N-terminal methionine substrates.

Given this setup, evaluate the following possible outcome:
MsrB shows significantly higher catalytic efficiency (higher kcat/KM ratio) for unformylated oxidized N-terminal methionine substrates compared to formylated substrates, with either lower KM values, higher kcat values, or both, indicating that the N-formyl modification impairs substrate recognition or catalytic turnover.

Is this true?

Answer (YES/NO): NO